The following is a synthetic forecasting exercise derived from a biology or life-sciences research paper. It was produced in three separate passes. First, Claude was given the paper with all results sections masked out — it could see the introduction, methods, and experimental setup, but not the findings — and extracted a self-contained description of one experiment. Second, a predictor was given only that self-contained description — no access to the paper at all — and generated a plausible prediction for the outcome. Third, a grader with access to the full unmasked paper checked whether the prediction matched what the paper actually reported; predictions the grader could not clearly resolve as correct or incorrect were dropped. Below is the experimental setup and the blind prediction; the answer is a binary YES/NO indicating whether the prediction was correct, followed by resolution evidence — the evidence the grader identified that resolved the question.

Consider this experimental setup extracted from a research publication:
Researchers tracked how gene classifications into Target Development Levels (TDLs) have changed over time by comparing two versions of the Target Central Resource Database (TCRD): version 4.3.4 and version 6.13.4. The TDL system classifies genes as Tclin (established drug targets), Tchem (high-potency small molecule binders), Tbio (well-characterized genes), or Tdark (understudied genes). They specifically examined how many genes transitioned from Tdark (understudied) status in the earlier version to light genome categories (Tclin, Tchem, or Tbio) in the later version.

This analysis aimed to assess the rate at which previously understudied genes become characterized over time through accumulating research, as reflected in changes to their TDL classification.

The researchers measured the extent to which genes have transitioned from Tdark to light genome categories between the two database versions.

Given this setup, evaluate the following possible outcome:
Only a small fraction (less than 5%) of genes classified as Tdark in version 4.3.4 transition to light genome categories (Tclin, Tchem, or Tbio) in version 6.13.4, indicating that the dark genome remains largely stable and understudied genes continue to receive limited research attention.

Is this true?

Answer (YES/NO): NO